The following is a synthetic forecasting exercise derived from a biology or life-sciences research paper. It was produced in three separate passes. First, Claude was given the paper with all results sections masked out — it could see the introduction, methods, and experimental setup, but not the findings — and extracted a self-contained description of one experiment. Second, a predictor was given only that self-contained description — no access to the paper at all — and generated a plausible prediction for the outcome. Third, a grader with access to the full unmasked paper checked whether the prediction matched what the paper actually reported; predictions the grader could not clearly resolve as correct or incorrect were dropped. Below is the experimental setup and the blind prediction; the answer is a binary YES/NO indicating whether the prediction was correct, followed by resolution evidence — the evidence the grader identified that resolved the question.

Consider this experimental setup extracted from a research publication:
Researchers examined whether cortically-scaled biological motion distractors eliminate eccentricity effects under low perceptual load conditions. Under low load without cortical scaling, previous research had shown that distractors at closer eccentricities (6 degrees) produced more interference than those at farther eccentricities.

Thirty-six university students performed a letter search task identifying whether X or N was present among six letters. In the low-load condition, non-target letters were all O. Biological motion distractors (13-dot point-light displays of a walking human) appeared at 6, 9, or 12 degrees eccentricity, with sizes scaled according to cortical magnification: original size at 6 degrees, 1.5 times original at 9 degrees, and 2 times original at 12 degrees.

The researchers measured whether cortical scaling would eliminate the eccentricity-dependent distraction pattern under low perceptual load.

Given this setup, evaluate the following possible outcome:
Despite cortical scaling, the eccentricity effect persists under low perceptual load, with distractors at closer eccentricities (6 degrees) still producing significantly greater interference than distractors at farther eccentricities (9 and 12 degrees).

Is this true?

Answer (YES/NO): YES